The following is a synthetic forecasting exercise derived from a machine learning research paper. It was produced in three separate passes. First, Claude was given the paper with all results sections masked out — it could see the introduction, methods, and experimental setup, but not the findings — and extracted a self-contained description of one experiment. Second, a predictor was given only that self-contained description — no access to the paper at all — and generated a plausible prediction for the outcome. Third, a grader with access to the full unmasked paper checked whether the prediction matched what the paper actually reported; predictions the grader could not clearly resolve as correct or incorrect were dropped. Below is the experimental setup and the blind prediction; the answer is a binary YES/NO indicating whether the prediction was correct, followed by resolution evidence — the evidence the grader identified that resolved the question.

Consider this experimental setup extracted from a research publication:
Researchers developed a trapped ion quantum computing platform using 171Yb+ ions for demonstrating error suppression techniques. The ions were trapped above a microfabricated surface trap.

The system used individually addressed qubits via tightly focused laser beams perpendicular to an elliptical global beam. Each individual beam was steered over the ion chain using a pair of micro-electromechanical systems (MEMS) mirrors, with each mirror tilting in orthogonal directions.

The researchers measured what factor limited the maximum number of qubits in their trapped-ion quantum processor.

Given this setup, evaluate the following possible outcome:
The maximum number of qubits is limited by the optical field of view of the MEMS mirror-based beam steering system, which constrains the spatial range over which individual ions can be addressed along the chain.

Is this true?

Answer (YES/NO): YES